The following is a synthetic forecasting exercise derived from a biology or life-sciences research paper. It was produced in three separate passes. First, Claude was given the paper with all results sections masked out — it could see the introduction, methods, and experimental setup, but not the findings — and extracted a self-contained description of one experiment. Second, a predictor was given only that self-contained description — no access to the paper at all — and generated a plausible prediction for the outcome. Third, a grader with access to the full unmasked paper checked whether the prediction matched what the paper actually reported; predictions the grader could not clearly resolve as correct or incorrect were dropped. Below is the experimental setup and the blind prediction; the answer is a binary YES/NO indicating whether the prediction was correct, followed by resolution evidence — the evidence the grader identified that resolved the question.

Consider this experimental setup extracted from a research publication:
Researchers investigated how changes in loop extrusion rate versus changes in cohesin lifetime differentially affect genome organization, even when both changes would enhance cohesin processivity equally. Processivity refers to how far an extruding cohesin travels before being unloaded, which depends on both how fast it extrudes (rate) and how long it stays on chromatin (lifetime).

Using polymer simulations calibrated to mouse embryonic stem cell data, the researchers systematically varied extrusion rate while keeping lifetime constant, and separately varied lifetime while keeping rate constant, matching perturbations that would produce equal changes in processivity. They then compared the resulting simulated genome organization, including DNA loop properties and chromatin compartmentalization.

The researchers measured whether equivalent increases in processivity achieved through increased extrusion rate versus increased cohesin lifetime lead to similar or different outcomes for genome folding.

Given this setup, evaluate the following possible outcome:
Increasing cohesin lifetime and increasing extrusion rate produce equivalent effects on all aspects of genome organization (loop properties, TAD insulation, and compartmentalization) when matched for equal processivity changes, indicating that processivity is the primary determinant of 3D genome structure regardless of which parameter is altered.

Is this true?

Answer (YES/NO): NO